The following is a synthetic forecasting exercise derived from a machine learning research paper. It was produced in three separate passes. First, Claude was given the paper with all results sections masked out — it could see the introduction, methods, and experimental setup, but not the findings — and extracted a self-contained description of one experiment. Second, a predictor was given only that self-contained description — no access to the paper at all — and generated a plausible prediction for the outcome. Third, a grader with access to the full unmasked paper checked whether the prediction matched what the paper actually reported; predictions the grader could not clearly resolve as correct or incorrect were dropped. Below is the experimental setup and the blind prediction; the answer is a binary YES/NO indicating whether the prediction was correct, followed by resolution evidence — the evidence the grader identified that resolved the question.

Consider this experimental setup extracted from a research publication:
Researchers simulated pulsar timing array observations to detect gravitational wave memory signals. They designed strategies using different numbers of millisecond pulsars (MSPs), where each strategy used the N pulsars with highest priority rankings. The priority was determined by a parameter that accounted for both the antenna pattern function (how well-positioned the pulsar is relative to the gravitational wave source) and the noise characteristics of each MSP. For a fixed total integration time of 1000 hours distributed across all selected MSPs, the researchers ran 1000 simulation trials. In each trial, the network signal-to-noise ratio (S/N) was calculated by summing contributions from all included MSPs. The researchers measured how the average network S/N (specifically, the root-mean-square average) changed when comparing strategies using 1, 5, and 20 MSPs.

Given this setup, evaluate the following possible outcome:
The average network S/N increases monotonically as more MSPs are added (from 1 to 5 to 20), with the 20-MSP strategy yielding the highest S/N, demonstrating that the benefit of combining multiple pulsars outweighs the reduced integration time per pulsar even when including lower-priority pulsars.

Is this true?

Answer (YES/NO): NO